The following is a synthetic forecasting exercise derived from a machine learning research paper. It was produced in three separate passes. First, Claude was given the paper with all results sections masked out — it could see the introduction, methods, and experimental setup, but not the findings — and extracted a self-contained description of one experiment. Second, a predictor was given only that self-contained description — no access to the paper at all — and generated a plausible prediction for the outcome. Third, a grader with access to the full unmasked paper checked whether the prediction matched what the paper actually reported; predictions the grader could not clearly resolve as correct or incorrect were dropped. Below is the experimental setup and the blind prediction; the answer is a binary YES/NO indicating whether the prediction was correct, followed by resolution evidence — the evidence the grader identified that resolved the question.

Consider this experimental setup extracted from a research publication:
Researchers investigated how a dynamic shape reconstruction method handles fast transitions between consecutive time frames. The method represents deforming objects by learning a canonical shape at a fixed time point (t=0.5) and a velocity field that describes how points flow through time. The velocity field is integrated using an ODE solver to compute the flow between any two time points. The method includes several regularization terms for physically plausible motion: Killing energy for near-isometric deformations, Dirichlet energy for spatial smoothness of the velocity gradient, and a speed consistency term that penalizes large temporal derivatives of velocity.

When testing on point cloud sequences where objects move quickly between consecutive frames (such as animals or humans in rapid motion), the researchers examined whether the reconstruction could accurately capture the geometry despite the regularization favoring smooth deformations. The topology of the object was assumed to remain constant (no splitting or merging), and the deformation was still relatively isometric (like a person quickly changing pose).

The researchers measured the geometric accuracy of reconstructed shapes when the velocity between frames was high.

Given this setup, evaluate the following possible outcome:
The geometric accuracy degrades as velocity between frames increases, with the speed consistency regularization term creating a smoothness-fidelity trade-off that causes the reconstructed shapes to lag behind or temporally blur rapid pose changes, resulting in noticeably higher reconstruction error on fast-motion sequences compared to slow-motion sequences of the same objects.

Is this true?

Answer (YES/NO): NO